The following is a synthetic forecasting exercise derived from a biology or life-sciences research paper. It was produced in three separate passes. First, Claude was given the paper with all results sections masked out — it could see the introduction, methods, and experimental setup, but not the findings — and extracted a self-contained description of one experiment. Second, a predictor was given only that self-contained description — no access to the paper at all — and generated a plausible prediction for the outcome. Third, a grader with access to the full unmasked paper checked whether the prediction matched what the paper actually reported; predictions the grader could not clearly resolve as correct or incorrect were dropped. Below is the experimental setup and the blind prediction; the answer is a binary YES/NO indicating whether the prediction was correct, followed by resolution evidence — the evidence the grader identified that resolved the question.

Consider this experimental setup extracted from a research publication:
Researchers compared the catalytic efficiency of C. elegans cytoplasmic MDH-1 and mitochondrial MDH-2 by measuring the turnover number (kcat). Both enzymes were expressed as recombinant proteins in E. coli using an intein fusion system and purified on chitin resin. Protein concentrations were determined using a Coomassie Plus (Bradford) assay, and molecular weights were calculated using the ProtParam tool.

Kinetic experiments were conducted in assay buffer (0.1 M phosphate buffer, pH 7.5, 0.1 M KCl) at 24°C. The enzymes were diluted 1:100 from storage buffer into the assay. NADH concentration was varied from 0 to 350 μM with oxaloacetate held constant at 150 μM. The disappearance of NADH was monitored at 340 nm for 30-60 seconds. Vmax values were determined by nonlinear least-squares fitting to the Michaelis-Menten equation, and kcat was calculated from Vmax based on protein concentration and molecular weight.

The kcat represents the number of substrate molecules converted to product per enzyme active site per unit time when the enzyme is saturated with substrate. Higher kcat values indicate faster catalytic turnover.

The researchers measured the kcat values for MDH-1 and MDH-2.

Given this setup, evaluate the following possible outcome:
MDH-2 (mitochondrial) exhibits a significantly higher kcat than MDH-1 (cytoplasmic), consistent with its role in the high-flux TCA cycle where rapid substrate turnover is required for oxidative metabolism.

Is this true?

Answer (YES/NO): NO